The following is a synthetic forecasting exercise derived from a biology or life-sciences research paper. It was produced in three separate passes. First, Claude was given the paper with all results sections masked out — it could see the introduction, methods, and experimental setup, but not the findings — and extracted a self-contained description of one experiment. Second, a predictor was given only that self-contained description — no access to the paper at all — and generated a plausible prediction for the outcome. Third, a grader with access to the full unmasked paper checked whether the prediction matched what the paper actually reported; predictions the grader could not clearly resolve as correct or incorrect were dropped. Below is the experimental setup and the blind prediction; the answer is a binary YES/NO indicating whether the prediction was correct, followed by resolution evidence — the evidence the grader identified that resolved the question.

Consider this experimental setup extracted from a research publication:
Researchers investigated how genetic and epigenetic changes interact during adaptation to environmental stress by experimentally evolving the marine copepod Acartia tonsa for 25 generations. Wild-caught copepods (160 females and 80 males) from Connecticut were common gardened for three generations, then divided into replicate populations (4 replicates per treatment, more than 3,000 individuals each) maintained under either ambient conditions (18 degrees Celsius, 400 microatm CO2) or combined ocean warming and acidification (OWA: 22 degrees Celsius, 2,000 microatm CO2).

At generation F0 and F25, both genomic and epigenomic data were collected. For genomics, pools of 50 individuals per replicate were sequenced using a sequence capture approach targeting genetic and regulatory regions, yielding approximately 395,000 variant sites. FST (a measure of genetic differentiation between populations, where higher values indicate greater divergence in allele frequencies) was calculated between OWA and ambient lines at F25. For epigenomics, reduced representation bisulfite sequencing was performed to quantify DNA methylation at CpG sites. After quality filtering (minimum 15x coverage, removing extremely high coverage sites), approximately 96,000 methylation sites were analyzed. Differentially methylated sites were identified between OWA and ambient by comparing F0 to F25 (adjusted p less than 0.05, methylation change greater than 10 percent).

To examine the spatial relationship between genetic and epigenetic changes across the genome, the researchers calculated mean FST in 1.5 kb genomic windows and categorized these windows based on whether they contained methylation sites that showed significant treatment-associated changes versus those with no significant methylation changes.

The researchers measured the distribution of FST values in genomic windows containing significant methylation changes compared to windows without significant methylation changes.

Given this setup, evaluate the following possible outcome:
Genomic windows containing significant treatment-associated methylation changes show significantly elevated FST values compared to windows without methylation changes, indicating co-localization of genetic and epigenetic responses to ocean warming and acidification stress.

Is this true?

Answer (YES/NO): NO